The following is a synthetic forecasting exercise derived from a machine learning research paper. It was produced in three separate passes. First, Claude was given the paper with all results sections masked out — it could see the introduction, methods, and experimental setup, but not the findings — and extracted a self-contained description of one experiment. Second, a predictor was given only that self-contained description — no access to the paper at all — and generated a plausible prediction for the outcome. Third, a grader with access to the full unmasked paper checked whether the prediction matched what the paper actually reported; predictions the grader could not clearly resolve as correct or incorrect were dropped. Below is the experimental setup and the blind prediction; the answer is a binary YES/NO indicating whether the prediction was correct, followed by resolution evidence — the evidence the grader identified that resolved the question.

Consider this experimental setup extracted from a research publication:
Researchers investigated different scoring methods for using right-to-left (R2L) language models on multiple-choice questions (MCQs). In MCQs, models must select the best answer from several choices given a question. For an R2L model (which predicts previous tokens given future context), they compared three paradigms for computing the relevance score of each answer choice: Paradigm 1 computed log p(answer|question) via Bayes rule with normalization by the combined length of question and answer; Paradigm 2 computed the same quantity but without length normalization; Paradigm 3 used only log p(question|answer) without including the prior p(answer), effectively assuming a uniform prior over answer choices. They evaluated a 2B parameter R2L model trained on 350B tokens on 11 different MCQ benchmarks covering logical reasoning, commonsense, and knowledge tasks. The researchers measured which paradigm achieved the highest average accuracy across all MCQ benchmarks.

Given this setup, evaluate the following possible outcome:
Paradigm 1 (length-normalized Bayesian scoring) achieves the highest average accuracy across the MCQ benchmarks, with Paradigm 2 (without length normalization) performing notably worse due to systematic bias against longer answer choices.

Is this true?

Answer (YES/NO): NO